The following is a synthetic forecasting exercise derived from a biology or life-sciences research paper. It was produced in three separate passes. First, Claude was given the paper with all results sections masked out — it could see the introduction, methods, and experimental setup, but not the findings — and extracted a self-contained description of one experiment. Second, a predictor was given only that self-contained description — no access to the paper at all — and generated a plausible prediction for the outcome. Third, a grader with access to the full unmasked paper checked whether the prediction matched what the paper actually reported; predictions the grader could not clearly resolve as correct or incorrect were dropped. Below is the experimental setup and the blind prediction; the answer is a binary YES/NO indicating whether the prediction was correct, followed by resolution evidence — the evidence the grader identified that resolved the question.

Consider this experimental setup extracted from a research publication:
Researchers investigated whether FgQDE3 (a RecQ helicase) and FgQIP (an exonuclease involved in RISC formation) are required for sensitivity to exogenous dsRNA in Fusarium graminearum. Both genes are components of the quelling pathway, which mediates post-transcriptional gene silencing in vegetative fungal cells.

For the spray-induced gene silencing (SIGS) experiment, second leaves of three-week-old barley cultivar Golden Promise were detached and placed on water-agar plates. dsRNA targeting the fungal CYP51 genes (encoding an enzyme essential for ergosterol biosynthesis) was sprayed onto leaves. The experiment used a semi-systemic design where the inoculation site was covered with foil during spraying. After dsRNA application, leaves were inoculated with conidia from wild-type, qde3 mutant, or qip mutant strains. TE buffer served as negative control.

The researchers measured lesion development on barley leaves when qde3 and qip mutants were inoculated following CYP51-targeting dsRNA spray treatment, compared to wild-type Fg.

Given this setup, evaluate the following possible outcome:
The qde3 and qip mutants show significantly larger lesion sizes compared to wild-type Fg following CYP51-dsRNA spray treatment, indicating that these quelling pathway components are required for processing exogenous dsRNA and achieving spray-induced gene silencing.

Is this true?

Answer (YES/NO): NO